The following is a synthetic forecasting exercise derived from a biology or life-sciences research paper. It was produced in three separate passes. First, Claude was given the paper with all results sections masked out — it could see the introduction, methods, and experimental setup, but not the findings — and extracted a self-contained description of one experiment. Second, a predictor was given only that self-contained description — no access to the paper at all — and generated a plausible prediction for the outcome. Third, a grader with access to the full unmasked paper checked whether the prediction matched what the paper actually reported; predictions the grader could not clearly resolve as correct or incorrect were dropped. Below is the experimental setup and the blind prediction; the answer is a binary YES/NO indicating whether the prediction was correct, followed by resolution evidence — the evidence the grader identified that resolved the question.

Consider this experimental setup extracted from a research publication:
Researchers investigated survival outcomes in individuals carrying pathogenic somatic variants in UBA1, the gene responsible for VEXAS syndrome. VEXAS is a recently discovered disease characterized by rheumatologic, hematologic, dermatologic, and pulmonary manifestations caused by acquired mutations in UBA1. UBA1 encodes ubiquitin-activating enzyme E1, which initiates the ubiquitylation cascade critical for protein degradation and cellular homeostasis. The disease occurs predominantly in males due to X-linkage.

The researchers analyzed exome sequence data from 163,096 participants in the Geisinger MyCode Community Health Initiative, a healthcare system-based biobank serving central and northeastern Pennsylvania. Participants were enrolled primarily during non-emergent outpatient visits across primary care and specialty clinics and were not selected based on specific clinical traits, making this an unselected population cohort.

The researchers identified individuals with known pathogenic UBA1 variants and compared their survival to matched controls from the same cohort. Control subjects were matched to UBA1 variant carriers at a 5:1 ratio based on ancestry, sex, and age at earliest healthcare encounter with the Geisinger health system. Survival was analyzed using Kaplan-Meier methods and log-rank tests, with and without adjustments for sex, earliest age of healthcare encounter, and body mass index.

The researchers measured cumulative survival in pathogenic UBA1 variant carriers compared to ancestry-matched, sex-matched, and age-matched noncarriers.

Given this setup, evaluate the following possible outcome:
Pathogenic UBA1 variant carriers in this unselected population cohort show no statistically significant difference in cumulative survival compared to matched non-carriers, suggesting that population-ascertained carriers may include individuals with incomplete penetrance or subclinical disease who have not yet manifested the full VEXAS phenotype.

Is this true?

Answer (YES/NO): NO